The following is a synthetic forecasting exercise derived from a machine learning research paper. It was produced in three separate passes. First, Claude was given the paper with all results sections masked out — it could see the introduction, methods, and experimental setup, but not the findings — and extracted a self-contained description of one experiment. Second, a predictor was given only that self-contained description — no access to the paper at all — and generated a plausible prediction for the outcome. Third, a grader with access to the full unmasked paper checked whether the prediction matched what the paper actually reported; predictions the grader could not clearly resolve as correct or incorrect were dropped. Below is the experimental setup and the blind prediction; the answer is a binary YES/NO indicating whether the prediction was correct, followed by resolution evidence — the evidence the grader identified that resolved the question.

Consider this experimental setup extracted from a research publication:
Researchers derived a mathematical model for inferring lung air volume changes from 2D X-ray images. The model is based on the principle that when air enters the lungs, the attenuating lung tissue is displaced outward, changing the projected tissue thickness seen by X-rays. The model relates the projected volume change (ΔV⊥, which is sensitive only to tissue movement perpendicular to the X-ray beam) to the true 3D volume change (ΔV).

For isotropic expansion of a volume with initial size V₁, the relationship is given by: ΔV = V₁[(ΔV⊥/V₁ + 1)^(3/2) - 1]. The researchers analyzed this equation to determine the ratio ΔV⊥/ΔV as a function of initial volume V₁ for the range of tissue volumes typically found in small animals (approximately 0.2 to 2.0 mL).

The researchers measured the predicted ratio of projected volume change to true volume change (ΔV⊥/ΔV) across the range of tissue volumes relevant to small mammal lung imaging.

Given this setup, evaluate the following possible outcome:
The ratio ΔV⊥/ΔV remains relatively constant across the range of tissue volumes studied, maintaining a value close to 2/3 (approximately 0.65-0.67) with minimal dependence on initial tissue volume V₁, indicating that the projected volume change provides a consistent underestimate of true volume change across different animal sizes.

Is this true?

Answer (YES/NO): NO